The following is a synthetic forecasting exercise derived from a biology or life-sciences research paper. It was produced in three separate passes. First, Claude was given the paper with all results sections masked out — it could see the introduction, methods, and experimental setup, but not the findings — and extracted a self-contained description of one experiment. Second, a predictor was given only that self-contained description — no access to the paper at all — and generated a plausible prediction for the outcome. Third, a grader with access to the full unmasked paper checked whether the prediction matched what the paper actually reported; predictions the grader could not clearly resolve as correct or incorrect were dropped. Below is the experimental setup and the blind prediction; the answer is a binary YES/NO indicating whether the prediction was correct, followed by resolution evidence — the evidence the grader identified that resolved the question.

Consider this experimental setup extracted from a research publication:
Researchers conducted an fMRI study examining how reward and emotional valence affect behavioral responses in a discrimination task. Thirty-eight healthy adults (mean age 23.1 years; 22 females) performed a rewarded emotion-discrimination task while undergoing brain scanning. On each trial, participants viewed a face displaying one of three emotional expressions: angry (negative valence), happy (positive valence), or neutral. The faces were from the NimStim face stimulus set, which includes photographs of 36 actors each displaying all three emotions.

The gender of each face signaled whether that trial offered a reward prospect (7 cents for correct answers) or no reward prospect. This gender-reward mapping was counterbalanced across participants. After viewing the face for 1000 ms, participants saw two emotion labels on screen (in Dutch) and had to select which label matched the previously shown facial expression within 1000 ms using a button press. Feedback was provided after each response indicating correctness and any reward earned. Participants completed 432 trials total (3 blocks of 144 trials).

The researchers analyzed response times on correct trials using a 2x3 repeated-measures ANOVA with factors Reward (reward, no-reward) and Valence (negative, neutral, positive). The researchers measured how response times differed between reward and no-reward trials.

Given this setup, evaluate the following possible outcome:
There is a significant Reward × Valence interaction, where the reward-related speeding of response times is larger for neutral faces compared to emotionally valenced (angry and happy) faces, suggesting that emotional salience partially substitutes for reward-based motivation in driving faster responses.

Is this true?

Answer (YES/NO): NO